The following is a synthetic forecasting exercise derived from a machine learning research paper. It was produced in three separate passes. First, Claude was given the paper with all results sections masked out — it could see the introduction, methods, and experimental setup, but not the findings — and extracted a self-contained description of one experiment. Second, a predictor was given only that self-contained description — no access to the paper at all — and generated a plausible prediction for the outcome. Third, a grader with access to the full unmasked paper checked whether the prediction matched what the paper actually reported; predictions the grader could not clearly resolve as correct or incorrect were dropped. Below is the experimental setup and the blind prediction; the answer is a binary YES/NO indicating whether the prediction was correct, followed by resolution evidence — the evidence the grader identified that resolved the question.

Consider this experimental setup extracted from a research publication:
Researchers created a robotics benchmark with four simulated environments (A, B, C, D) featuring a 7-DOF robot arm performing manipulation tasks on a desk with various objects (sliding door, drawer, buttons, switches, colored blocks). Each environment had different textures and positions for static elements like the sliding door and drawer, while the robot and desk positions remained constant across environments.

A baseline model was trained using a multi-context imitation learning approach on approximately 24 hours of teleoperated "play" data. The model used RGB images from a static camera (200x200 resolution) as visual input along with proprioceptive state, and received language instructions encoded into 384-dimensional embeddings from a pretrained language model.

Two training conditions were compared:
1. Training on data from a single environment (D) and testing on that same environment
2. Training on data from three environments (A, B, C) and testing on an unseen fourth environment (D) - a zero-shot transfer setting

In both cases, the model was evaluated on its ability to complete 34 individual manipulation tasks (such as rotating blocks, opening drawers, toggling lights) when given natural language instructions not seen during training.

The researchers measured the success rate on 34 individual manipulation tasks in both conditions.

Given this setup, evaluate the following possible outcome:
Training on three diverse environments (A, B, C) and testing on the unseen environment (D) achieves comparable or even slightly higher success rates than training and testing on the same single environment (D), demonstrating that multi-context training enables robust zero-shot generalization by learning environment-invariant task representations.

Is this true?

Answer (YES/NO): NO